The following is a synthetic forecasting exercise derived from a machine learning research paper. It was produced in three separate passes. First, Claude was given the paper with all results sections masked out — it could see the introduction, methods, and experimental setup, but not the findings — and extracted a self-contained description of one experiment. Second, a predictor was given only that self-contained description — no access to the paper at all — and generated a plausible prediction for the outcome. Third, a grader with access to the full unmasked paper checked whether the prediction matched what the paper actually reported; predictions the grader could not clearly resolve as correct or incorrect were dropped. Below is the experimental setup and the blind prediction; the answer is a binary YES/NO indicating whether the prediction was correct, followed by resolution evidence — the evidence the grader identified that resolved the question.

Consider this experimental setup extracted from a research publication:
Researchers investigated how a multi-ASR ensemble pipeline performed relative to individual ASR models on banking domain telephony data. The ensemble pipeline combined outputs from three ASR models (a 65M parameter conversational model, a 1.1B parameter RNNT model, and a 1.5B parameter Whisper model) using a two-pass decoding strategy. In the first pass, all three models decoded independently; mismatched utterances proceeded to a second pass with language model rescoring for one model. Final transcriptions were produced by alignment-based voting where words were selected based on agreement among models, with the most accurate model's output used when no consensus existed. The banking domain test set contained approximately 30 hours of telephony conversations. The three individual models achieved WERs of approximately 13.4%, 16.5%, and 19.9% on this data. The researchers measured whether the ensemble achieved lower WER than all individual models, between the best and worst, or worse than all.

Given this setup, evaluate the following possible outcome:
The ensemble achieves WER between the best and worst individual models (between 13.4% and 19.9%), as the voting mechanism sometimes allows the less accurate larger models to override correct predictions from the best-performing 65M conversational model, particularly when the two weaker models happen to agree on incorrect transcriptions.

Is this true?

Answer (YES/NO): YES